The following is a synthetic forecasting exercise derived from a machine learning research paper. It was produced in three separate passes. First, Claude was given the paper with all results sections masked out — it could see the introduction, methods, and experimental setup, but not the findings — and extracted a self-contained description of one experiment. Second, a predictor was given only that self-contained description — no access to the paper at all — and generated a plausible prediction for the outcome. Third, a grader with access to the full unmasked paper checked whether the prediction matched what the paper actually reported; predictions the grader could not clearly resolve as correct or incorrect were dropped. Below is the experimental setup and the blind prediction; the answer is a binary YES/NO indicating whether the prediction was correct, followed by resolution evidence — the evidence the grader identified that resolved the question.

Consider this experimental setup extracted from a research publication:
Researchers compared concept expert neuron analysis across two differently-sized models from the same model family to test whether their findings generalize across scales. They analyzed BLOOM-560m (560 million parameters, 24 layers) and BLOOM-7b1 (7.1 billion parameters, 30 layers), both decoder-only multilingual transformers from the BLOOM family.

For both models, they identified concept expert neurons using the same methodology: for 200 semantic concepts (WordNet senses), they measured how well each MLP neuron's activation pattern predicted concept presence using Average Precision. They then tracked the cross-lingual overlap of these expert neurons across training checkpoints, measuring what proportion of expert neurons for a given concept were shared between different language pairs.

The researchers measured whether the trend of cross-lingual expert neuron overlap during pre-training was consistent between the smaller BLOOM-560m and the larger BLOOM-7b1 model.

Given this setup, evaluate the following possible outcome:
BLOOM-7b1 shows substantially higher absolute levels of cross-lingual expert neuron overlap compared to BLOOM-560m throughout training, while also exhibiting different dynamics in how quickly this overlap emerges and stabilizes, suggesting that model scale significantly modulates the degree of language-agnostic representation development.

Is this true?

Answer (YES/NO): NO